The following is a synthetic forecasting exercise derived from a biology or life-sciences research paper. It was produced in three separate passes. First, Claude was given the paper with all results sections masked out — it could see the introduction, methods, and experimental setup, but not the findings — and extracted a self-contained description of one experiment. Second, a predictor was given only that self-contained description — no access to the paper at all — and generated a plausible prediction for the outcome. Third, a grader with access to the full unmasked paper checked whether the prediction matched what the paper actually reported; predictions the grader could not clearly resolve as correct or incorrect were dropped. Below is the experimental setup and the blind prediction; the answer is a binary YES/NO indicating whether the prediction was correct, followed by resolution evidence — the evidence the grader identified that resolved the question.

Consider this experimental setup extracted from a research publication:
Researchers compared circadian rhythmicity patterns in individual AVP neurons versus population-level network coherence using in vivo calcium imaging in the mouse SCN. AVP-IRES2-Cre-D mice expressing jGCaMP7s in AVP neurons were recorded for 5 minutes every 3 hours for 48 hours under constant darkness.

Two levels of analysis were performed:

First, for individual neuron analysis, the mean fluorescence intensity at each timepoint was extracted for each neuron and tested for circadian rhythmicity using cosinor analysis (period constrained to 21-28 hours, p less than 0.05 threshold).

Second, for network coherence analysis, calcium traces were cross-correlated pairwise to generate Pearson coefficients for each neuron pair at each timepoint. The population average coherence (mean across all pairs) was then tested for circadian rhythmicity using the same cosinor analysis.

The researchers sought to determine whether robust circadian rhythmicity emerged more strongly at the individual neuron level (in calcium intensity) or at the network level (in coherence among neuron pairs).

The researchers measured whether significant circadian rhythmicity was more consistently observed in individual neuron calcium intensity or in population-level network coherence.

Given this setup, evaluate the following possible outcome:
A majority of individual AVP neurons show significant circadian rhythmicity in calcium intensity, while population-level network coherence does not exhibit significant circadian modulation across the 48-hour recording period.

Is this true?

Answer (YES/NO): NO